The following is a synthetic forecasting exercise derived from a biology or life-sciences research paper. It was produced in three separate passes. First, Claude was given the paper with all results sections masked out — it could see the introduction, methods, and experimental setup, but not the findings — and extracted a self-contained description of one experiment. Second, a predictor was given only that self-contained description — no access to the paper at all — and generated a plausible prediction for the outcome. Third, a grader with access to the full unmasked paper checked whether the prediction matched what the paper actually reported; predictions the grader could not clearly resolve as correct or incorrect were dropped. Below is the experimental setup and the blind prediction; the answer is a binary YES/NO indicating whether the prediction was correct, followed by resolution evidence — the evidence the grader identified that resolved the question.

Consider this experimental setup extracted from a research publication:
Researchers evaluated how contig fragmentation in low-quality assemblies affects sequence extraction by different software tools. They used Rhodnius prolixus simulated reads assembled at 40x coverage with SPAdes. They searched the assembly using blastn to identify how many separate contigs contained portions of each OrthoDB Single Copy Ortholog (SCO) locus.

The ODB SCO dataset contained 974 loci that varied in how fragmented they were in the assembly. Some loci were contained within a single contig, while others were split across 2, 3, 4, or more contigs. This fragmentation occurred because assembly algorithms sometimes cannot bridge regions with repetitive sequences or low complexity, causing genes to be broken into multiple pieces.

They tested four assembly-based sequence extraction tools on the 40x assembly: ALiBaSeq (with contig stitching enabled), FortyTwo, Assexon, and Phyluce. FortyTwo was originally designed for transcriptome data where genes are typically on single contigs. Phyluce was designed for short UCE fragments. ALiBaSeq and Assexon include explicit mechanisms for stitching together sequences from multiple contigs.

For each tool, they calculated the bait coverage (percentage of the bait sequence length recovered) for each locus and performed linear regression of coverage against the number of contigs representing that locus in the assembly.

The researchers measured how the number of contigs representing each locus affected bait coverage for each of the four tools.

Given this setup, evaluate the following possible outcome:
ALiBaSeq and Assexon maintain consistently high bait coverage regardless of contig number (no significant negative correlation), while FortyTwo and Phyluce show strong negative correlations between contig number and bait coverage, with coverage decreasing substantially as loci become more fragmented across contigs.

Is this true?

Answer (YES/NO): NO